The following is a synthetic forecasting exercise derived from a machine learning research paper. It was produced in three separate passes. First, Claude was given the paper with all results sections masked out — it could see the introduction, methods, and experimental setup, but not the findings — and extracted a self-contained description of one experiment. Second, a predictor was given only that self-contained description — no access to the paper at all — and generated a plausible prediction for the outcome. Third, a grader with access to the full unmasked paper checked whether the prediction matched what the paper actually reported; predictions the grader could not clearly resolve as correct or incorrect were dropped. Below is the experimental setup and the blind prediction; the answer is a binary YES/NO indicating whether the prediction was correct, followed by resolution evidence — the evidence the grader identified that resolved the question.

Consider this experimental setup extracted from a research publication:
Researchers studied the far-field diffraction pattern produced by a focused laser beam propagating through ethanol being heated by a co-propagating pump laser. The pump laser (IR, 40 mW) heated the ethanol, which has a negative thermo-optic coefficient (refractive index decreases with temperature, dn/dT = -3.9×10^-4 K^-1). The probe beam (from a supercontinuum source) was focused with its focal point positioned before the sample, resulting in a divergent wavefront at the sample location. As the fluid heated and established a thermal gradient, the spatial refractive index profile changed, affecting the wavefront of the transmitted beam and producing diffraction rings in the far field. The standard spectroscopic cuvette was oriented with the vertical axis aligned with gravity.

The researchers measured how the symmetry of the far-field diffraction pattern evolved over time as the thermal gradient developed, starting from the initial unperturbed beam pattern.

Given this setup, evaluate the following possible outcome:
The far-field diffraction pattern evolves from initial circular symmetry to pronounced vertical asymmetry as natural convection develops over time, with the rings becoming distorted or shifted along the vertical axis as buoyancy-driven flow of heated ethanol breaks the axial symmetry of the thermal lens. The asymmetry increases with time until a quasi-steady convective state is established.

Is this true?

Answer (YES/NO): YES